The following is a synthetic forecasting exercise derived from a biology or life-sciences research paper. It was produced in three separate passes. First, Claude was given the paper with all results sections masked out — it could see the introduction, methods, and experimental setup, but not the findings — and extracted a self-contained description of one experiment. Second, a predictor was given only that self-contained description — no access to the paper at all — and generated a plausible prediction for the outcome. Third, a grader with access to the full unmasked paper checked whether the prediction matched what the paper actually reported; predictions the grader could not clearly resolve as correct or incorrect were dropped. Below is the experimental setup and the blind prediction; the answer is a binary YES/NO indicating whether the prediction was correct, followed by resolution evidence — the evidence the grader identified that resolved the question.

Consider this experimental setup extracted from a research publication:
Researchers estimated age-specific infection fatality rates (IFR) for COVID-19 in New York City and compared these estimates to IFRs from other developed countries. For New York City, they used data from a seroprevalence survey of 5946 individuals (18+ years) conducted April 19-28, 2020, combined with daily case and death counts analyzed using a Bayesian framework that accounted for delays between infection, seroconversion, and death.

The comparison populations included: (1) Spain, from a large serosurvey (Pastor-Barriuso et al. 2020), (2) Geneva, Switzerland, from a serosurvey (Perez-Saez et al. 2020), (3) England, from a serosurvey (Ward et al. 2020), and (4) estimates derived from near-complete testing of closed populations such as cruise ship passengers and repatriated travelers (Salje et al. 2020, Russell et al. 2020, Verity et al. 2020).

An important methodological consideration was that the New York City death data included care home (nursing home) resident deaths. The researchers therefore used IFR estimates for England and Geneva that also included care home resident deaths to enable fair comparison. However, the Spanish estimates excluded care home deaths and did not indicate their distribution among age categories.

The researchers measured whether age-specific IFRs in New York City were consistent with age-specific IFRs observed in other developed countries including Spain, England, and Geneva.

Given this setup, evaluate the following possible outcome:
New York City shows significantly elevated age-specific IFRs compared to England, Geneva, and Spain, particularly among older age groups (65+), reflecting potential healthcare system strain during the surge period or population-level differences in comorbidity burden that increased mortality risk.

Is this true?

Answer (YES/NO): NO